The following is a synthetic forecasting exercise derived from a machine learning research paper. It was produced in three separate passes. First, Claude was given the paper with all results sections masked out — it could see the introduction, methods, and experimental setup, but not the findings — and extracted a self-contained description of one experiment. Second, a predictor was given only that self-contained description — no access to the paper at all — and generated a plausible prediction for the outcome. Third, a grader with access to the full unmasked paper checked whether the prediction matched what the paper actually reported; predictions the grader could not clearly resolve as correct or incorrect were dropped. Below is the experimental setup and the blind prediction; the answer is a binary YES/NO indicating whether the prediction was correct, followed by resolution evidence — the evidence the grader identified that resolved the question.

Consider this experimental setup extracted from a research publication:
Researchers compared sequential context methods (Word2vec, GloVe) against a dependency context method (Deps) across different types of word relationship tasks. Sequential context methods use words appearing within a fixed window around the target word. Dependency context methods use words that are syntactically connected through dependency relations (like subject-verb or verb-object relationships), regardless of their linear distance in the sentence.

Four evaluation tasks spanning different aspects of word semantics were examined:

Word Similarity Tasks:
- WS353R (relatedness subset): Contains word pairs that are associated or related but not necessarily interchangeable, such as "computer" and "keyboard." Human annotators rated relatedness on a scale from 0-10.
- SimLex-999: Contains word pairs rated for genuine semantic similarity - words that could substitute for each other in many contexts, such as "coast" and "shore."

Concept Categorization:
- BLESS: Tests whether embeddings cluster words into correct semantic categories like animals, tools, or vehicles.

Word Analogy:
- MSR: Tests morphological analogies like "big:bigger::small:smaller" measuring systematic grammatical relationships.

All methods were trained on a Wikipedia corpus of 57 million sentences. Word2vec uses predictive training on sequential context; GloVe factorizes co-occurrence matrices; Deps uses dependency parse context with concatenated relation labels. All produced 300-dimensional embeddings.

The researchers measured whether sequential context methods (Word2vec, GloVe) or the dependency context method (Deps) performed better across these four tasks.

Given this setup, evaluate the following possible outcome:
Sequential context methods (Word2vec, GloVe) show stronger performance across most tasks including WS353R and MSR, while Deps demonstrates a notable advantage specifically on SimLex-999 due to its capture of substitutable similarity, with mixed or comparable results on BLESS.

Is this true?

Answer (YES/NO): NO